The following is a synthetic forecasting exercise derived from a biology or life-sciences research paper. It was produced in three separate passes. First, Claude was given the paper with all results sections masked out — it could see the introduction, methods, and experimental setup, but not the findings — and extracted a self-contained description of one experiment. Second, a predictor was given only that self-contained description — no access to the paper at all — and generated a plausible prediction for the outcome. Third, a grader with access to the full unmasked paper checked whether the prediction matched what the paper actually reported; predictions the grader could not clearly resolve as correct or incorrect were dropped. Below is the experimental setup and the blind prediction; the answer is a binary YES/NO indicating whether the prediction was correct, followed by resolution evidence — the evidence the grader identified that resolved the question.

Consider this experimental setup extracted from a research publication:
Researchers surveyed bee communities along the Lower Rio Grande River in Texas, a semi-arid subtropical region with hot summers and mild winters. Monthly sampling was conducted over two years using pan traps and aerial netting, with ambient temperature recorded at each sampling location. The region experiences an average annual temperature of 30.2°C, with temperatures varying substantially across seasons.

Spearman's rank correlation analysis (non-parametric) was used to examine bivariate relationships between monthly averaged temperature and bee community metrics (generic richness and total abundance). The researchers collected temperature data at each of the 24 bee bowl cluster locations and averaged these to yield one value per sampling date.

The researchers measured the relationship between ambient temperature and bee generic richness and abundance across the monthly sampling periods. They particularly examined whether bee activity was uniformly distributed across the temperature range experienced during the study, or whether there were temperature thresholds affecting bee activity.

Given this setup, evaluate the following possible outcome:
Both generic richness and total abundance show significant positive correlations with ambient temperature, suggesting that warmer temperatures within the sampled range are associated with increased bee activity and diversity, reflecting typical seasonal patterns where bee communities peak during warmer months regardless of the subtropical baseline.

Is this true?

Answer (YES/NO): NO